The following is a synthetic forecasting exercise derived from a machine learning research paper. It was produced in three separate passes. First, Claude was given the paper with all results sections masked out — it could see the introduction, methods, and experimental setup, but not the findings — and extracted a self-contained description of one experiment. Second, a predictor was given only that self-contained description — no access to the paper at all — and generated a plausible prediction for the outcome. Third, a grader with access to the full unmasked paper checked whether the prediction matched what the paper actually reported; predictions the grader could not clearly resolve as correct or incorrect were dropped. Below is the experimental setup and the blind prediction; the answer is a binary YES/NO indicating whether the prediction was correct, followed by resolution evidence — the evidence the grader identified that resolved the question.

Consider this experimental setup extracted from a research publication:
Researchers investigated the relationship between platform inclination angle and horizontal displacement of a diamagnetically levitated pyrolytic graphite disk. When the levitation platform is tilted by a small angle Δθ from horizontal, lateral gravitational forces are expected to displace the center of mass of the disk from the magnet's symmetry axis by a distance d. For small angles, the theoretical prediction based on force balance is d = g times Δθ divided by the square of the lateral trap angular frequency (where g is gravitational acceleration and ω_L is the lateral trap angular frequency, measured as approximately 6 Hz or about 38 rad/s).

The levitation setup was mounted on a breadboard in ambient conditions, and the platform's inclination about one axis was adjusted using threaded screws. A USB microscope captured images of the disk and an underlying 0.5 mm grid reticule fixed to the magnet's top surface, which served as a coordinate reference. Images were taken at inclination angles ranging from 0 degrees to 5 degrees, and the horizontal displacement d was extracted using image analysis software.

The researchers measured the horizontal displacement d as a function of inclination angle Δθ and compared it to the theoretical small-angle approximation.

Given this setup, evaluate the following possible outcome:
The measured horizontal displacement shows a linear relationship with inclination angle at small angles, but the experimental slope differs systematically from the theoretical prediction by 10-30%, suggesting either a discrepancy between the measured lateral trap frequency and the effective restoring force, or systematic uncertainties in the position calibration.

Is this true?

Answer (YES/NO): NO